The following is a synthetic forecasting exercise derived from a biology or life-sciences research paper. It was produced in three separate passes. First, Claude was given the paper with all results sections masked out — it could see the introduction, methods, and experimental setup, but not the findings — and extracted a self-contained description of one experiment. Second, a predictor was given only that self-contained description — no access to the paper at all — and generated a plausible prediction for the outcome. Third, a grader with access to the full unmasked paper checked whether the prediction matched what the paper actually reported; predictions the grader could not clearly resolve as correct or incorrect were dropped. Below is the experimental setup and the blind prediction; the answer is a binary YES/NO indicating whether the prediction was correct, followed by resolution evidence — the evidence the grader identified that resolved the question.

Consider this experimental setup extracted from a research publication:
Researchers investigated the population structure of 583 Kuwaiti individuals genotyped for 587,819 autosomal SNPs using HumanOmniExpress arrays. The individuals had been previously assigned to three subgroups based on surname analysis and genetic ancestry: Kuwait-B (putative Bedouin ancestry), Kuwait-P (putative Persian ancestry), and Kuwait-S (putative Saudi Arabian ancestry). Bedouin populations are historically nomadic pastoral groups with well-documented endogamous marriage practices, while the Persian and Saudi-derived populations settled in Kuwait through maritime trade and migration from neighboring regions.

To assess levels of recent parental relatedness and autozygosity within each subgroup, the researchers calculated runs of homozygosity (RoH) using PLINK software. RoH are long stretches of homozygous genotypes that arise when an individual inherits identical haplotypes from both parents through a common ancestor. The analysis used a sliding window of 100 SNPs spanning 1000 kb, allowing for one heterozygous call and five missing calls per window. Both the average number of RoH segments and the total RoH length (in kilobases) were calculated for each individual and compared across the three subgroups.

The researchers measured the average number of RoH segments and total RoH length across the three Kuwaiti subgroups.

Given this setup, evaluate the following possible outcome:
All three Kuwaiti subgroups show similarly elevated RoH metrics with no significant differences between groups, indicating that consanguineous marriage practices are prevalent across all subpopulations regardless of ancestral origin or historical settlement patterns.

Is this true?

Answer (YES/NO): NO